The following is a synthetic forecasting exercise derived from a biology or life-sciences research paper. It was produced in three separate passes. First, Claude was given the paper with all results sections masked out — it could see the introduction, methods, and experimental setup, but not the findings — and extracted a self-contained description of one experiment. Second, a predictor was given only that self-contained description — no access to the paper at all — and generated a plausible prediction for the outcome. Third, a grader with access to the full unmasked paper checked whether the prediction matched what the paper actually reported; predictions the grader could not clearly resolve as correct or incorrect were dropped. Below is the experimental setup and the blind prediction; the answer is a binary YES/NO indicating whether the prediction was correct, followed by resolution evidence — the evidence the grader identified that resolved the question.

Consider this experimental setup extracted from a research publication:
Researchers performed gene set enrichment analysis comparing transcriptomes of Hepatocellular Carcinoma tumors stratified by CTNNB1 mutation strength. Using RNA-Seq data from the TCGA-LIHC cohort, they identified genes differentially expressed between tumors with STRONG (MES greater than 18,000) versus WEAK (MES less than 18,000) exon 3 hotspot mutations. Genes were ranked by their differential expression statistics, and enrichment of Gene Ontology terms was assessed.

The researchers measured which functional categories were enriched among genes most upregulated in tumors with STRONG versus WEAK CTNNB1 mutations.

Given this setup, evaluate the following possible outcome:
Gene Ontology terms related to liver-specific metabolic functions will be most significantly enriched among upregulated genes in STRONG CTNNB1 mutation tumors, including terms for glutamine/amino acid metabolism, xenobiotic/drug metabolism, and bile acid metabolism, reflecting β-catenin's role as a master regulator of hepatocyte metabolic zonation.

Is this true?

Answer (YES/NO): NO